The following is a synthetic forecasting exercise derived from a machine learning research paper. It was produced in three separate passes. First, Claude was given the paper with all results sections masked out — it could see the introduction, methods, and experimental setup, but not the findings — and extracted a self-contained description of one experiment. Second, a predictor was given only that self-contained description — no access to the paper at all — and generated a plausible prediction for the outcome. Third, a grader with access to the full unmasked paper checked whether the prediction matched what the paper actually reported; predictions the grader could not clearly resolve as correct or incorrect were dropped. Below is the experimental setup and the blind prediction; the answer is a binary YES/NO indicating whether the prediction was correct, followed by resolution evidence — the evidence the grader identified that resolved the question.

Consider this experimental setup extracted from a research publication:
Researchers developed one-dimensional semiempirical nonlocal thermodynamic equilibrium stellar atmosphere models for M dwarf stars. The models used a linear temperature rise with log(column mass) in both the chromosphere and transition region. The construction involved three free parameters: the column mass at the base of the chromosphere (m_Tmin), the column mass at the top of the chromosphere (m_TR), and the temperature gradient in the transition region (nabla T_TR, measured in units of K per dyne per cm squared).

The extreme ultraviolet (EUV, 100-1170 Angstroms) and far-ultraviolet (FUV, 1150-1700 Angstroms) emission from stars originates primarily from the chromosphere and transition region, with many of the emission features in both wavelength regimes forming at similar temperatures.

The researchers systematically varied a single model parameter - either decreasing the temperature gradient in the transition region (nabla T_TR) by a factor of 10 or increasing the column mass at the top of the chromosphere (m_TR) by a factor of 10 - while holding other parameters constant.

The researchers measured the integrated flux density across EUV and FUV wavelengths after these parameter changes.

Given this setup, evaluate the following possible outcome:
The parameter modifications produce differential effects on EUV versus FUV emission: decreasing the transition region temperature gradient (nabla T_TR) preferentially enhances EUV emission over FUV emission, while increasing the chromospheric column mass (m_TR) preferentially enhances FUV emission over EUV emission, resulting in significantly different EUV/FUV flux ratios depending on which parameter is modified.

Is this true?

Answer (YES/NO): NO